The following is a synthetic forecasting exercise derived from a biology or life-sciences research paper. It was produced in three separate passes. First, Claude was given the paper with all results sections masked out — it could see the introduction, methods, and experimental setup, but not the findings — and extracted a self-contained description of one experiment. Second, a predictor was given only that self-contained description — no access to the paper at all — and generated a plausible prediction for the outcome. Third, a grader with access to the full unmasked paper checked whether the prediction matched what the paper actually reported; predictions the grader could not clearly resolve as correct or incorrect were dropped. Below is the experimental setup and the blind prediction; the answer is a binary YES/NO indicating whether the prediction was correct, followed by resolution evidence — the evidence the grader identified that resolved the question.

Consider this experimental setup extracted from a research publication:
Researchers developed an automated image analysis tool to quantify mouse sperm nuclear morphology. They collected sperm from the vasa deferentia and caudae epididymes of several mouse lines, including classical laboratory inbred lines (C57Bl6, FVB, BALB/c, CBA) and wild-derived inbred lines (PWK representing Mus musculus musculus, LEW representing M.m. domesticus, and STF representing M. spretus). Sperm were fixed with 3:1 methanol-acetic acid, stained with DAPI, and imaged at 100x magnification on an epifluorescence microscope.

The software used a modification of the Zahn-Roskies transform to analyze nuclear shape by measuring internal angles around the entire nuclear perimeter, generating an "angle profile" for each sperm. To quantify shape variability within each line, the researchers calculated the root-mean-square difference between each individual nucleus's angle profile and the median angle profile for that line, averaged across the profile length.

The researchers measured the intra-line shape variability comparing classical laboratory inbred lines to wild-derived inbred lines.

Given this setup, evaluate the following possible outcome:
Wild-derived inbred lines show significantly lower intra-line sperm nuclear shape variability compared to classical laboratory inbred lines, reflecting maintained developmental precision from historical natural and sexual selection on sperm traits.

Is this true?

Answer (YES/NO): YES